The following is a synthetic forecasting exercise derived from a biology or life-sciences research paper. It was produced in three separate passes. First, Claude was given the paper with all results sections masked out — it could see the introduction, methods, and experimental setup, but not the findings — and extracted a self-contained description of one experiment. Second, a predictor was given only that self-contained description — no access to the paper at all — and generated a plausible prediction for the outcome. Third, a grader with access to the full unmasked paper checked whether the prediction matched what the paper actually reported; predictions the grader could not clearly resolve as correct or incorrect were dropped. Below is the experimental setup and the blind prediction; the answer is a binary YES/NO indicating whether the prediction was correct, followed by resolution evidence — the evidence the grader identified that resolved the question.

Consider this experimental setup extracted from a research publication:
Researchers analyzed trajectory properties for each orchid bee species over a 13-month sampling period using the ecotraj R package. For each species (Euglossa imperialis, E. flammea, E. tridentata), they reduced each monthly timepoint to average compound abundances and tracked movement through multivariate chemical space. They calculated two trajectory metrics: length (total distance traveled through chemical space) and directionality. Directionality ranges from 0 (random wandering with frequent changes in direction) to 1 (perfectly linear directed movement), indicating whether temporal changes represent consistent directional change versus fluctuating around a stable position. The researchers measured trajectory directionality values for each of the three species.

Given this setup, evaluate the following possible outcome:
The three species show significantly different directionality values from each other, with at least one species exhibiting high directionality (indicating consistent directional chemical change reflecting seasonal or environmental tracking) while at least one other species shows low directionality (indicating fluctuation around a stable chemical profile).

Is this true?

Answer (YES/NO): NO